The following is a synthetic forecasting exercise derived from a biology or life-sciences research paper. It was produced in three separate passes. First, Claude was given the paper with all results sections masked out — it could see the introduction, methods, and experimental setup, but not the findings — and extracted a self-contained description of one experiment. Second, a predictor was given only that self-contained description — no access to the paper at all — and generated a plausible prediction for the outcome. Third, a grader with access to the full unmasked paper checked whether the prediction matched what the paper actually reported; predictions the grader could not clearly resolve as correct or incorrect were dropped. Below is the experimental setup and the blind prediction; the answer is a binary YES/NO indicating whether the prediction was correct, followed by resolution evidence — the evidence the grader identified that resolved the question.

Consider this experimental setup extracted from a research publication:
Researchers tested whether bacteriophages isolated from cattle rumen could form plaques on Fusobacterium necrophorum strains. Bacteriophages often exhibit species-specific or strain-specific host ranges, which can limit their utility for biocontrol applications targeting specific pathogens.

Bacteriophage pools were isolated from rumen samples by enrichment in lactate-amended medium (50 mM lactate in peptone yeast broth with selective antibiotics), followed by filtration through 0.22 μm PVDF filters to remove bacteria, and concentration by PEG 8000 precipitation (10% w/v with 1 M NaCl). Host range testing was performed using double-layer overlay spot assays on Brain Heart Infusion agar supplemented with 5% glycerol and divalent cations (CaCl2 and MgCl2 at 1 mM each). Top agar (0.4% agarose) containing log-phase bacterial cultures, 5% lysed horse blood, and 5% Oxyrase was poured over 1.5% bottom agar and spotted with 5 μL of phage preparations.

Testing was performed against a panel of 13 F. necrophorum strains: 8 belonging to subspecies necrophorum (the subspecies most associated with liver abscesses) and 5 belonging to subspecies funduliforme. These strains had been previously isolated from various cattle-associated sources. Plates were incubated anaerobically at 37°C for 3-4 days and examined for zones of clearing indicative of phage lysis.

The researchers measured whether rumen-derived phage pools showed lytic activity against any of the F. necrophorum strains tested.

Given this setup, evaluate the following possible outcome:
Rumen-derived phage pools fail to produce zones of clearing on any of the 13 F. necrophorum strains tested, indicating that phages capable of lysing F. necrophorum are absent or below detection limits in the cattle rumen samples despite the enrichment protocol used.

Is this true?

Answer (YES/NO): NO